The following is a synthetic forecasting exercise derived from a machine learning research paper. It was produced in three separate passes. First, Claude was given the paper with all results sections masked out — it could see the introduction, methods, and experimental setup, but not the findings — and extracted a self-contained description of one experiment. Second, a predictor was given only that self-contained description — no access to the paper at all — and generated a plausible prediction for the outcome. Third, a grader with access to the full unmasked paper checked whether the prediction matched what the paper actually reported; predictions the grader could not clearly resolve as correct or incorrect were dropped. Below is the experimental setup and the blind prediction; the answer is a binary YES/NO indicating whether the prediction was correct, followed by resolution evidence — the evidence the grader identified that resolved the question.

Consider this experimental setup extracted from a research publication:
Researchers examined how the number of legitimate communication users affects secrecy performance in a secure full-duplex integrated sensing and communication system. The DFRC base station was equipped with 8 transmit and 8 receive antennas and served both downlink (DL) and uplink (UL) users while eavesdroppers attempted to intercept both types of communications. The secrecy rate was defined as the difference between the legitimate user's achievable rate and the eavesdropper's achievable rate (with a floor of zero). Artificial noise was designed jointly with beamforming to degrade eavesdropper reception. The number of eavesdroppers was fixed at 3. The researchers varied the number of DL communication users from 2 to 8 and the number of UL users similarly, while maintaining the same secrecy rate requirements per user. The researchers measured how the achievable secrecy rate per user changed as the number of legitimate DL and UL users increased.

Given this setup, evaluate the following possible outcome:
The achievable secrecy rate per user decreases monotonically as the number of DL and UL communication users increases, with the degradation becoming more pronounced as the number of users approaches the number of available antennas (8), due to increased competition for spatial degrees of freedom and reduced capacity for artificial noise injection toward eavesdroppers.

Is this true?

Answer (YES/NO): NO